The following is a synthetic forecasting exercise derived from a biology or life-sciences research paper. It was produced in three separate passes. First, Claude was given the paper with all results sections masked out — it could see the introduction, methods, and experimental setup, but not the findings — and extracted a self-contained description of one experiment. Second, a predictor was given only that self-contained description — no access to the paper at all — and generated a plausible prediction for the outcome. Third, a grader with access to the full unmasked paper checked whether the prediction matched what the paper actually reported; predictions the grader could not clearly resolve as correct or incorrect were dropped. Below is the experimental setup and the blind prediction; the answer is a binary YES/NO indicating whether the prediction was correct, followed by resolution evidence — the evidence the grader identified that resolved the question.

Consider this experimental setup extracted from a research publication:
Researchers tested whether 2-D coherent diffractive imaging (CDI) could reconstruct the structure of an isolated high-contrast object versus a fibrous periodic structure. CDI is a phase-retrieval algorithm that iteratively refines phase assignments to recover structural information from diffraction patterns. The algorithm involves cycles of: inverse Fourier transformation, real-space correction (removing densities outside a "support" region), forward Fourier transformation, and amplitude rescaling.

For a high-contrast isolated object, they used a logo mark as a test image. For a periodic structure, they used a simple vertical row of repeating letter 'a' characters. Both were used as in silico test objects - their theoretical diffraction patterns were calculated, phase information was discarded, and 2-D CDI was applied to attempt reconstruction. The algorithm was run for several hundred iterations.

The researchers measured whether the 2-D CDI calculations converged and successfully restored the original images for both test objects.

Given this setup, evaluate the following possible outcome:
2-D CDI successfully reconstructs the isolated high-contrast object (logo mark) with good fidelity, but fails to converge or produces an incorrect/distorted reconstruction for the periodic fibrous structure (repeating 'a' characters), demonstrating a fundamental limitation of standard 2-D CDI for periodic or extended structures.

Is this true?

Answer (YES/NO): YES